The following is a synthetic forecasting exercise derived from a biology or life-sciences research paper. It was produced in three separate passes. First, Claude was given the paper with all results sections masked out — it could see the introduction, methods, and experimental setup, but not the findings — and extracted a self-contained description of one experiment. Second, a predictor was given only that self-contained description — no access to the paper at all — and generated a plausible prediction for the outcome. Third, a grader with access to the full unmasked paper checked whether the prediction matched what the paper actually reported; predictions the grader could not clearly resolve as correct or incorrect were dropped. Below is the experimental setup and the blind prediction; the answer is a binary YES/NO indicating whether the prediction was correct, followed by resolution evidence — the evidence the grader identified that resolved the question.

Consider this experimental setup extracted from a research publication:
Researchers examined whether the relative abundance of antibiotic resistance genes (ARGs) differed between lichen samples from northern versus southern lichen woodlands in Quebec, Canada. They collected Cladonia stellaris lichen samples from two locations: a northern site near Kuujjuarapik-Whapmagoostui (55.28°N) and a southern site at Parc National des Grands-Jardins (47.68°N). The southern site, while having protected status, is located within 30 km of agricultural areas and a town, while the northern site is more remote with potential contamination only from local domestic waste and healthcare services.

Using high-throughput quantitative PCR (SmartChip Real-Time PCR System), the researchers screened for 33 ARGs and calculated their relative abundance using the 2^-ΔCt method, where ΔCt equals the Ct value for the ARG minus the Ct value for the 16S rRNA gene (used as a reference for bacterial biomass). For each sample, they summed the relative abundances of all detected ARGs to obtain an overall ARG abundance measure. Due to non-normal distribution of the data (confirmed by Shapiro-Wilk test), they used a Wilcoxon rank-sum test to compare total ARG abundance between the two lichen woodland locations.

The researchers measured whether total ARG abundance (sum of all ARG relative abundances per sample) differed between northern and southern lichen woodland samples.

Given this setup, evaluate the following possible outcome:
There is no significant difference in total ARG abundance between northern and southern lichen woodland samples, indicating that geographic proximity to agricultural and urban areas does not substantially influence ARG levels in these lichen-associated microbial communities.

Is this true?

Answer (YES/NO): YES